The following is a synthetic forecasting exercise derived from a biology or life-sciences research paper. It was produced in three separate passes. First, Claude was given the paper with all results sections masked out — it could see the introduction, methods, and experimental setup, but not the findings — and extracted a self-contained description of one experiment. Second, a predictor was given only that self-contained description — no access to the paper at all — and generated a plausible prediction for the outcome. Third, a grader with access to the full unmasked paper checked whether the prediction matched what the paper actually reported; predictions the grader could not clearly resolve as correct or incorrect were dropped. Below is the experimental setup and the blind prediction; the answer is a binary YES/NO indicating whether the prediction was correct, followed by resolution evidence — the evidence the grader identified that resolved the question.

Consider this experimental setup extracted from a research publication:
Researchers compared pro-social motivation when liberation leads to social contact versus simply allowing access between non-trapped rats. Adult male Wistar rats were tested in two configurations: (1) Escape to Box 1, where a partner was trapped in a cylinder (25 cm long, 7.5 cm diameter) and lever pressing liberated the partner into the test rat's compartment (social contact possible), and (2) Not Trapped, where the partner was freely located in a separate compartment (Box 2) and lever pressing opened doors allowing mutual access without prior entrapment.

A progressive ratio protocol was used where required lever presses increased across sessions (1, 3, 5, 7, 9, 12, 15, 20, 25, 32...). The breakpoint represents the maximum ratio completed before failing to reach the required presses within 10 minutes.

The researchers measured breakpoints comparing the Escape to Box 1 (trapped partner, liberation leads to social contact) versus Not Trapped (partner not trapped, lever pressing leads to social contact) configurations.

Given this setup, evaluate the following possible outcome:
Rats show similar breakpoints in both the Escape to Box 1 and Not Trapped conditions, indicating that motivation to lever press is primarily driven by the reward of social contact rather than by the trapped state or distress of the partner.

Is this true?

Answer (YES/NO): NO